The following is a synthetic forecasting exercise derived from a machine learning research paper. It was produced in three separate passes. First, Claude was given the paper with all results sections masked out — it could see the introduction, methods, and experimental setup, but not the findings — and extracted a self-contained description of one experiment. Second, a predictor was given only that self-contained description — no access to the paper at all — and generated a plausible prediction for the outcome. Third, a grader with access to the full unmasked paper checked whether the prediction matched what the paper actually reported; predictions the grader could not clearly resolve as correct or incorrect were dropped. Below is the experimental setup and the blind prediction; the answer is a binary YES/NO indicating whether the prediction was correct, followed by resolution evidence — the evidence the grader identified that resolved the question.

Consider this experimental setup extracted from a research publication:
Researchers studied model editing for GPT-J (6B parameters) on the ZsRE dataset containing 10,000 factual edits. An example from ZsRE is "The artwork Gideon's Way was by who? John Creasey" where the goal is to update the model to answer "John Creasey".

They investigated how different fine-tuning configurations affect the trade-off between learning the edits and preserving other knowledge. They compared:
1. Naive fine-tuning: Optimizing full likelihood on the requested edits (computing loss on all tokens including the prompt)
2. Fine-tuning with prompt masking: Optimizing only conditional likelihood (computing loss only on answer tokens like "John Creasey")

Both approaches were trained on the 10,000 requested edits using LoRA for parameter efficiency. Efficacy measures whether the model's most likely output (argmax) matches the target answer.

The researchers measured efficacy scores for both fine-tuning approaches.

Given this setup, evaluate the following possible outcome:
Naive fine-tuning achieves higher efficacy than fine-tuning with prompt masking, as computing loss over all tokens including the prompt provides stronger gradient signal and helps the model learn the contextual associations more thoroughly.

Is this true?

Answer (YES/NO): YES